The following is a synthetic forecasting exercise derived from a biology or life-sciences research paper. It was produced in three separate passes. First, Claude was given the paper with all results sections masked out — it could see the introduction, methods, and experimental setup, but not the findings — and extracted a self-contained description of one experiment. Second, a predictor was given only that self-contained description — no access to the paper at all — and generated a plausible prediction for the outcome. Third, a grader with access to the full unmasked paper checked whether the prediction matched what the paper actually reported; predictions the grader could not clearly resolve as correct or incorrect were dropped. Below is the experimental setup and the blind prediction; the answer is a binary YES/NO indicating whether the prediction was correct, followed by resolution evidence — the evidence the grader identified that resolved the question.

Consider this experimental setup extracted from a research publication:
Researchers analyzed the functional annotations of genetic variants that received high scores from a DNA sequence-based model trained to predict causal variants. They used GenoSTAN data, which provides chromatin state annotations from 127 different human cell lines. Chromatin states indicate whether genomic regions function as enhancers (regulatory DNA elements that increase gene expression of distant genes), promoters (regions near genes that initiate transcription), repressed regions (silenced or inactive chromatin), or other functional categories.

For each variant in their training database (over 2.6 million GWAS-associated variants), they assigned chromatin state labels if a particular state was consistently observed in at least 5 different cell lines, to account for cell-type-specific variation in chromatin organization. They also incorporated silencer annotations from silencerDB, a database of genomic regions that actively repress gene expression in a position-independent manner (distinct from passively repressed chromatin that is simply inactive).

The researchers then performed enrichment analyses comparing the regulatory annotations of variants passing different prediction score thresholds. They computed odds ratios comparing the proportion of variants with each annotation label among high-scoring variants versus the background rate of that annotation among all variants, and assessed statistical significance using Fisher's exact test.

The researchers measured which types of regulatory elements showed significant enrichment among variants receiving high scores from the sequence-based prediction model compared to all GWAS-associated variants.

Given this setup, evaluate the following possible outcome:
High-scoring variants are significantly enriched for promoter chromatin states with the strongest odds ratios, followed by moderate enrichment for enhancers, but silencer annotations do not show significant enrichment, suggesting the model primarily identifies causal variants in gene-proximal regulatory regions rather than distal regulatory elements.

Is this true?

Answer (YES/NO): NO